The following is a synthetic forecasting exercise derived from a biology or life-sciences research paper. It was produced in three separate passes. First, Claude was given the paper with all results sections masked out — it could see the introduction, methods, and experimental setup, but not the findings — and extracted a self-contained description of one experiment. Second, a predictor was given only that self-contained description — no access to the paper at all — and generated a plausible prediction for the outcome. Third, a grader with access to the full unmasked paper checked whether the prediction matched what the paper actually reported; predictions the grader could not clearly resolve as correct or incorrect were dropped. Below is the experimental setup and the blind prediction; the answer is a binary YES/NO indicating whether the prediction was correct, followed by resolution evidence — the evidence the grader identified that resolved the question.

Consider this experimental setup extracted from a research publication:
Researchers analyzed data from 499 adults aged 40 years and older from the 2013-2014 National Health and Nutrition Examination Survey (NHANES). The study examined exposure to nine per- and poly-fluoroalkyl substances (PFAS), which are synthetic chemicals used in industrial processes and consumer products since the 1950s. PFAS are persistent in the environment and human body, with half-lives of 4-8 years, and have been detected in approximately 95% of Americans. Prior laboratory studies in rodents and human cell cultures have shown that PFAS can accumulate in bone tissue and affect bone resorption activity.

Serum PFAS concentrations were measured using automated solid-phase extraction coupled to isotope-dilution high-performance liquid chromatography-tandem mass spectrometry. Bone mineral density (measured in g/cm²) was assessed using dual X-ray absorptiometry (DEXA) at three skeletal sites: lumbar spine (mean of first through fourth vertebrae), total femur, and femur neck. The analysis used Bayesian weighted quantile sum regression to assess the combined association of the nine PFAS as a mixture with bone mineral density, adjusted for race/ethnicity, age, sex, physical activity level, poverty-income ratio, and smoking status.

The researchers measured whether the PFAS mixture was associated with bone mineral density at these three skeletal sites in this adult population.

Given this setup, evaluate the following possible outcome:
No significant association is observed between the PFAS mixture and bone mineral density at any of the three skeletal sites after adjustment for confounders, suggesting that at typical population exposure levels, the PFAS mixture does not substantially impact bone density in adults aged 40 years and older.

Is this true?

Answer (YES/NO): YES